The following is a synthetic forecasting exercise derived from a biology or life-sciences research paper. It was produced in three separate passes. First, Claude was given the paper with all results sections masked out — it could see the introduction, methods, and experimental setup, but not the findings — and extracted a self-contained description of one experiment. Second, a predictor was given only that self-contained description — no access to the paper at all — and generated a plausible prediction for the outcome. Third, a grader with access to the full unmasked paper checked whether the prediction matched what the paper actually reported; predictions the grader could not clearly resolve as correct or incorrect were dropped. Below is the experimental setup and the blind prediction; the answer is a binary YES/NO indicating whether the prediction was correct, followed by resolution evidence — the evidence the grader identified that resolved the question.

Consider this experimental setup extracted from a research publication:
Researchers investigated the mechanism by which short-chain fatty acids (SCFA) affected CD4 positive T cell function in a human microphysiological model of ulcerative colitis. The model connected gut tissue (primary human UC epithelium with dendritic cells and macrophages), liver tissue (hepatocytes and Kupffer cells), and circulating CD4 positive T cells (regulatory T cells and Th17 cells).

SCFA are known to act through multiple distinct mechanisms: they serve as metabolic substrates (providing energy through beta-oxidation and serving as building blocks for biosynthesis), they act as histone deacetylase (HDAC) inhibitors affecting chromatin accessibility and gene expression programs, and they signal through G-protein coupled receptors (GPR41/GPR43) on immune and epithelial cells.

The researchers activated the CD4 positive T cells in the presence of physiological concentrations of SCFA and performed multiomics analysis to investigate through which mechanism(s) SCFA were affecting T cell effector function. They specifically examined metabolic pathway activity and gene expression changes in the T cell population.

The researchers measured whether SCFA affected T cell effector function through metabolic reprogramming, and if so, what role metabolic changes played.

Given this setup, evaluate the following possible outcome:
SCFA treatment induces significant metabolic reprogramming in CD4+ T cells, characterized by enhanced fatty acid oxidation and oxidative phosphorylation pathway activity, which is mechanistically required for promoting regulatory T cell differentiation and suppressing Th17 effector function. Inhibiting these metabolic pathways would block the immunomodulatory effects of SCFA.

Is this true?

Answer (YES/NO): NO